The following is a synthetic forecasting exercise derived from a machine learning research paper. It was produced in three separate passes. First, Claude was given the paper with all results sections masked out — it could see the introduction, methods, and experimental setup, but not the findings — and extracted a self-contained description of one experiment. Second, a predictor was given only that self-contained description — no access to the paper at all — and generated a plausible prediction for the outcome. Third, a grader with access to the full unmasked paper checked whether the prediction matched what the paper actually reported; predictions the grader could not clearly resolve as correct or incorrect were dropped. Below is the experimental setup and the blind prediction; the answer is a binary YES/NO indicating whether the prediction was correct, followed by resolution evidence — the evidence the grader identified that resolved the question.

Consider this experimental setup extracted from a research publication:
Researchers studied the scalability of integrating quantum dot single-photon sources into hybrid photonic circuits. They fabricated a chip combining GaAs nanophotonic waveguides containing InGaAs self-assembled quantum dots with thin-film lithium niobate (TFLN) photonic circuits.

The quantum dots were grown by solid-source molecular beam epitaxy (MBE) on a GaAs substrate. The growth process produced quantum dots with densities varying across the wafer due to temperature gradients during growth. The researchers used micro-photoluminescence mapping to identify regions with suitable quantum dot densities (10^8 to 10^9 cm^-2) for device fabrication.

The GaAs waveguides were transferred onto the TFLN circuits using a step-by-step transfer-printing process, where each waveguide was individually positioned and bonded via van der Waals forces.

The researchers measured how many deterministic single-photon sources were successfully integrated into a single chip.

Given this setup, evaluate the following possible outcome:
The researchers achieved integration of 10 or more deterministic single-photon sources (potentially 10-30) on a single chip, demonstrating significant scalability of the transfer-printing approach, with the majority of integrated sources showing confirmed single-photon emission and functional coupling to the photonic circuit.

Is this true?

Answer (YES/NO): YES